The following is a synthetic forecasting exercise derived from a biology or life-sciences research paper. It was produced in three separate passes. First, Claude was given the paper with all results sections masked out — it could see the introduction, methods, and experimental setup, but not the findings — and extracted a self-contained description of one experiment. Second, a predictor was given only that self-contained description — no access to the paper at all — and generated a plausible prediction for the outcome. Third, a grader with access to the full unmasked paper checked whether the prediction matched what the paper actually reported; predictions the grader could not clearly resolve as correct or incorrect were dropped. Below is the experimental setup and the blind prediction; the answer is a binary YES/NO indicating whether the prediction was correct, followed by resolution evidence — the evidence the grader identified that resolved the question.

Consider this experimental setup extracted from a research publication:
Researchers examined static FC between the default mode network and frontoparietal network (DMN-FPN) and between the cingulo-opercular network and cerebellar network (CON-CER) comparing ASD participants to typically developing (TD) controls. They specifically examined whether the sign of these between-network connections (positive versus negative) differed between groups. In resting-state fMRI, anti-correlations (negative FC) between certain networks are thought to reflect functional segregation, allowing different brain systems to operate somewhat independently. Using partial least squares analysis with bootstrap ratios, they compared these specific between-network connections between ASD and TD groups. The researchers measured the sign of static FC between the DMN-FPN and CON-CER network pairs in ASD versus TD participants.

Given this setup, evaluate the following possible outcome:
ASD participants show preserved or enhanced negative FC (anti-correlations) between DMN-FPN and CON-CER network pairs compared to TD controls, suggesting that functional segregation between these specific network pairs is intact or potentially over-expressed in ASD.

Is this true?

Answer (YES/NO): NO